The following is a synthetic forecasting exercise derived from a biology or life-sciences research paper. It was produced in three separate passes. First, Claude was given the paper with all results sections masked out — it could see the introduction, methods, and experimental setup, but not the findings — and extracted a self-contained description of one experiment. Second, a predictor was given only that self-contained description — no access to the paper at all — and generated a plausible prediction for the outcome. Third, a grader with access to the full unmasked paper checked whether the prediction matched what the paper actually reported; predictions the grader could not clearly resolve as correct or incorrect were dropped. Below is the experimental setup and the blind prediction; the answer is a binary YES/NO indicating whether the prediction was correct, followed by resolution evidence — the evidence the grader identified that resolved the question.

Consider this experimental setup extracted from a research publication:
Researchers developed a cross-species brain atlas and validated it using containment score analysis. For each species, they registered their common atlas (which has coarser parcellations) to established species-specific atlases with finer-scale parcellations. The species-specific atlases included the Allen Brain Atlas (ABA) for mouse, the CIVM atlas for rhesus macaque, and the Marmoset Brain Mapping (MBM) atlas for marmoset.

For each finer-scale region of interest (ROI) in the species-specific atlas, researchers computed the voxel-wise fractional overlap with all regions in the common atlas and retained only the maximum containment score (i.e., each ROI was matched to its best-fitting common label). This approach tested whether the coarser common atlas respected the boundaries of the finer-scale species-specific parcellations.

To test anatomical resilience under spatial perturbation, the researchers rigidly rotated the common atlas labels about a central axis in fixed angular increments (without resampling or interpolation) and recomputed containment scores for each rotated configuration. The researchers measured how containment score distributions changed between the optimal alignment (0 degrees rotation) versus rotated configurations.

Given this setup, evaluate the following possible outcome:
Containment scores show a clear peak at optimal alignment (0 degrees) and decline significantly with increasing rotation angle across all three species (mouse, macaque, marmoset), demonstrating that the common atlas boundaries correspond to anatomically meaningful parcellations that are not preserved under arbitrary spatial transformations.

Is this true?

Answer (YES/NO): YES